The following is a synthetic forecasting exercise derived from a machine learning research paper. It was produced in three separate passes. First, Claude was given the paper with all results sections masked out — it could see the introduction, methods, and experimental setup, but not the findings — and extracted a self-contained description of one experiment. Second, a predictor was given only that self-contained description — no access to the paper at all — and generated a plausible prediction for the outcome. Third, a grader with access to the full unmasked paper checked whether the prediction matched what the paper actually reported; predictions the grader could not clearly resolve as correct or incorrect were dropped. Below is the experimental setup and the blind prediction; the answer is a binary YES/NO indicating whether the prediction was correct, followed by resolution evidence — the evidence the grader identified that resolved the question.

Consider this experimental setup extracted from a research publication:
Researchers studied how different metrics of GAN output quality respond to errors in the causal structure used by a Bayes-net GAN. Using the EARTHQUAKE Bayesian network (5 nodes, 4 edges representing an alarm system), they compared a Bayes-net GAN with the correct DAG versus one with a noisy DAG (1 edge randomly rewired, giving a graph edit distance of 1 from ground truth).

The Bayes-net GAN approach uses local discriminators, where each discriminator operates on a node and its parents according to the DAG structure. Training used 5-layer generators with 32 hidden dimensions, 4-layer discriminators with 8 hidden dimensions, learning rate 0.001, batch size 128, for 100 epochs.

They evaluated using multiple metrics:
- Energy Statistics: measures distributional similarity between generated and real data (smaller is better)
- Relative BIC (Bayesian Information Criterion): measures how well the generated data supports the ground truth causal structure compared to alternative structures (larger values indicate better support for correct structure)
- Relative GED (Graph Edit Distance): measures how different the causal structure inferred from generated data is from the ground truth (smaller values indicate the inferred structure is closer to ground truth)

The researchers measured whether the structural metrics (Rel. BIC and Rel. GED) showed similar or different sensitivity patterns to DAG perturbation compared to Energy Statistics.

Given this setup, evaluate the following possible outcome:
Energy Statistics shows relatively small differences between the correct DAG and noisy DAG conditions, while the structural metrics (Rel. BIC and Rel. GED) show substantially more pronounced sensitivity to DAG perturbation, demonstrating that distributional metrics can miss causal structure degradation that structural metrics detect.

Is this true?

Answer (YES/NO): YES